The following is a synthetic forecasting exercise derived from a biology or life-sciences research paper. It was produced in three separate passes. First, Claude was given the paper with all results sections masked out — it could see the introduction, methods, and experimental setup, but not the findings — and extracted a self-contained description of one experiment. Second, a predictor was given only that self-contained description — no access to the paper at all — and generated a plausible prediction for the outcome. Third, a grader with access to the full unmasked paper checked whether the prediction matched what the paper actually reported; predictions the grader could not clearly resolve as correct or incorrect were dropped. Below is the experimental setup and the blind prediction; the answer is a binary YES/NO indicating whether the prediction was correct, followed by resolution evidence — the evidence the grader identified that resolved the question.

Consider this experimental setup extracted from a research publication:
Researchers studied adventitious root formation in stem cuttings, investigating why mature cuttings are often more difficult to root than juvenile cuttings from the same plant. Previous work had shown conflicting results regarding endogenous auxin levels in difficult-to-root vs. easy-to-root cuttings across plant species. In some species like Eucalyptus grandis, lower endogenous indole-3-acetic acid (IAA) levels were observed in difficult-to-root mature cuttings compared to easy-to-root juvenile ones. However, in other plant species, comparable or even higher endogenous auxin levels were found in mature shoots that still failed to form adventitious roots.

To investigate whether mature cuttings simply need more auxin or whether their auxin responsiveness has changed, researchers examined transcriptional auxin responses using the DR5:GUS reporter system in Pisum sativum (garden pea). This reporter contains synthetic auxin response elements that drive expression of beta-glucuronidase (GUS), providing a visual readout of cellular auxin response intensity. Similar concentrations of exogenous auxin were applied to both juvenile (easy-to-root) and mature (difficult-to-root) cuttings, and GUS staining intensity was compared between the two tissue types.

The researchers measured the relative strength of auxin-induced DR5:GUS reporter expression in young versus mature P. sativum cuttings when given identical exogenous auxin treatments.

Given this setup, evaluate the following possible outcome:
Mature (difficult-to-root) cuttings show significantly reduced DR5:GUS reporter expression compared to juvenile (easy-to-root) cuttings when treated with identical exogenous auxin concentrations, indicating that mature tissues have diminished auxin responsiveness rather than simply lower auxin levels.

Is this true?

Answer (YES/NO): YES